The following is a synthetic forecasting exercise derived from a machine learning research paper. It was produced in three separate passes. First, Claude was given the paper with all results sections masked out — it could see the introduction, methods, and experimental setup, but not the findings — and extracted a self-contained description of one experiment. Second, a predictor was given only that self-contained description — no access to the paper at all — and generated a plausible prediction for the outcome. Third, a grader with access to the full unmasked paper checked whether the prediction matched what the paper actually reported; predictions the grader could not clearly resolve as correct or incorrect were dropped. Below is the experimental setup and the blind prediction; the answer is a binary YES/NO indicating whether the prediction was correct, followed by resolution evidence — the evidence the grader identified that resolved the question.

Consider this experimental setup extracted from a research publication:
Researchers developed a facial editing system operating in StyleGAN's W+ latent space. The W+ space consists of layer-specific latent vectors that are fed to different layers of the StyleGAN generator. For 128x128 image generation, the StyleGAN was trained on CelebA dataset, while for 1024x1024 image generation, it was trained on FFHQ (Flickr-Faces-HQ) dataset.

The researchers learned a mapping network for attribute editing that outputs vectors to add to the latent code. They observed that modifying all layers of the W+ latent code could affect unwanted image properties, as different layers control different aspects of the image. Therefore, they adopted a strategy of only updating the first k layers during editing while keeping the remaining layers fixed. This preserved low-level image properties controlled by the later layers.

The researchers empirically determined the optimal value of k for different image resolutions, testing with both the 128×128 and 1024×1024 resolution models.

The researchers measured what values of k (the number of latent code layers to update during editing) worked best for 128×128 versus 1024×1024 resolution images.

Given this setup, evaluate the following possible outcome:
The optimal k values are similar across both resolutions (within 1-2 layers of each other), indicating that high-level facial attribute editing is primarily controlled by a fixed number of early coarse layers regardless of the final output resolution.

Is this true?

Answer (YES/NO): YES